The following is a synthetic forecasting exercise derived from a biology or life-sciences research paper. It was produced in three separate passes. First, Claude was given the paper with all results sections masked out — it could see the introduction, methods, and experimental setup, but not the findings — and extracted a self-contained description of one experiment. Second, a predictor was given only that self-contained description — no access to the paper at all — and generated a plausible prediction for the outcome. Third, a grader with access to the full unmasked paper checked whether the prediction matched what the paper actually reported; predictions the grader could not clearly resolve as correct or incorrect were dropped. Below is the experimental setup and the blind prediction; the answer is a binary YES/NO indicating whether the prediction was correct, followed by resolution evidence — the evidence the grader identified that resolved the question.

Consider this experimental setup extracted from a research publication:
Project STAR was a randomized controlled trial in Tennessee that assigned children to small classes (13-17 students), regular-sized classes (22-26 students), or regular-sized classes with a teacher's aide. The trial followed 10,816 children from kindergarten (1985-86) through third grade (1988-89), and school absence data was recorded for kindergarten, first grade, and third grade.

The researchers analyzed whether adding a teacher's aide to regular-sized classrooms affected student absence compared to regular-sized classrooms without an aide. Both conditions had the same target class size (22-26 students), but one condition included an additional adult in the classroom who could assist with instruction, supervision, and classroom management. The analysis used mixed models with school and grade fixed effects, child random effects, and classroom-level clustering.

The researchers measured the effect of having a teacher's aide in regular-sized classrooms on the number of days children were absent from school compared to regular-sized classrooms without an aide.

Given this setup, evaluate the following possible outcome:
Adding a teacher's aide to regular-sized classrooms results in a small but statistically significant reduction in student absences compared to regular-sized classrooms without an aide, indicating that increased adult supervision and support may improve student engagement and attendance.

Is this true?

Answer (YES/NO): NO